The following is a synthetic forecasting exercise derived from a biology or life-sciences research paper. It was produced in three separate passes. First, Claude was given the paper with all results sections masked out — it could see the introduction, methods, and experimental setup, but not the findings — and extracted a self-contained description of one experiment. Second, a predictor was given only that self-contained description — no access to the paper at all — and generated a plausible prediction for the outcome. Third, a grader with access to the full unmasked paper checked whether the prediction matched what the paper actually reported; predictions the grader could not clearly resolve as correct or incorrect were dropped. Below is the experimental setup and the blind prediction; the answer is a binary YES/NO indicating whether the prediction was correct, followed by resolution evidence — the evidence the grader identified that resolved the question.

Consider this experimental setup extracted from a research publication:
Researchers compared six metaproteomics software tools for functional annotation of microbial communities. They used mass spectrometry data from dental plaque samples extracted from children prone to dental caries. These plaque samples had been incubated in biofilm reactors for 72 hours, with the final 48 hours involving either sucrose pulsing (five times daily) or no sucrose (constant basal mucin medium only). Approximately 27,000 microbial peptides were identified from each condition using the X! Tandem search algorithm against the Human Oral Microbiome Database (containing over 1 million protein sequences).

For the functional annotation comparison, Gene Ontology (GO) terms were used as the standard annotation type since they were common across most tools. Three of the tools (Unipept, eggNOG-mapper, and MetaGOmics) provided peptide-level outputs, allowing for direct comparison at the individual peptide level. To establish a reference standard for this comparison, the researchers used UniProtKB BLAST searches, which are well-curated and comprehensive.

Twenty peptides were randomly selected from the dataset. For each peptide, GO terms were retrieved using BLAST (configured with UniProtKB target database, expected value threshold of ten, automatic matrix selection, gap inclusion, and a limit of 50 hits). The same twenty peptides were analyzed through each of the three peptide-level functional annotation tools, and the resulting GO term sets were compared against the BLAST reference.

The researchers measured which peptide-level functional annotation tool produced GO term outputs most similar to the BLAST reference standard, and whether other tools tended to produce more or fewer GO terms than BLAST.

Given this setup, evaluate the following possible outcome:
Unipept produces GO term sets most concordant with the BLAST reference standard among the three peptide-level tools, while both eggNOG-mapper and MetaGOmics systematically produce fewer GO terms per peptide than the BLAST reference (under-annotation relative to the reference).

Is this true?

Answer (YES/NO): NO